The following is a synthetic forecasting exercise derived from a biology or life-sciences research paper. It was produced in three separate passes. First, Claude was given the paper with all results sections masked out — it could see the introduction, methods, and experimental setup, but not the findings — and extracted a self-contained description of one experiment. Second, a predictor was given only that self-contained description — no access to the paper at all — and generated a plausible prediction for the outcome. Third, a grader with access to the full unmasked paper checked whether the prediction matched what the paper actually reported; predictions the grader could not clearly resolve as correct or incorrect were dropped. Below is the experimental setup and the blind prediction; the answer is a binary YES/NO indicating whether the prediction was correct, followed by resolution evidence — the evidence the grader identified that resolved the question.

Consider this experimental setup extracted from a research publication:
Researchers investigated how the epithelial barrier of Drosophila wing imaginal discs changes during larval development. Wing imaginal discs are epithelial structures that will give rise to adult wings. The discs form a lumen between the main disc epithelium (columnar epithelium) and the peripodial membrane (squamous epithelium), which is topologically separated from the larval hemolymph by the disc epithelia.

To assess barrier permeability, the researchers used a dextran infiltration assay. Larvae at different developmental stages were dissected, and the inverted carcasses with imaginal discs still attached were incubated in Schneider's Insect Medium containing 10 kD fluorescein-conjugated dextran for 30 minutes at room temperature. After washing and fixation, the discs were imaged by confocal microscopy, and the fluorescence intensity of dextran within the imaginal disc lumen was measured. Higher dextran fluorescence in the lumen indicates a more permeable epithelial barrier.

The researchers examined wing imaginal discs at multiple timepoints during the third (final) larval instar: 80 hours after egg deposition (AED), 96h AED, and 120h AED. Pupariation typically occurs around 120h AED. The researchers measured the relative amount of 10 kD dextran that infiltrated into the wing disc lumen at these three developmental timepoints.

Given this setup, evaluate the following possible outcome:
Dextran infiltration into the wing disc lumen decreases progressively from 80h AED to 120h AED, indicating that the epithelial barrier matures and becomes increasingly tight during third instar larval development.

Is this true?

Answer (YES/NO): YES